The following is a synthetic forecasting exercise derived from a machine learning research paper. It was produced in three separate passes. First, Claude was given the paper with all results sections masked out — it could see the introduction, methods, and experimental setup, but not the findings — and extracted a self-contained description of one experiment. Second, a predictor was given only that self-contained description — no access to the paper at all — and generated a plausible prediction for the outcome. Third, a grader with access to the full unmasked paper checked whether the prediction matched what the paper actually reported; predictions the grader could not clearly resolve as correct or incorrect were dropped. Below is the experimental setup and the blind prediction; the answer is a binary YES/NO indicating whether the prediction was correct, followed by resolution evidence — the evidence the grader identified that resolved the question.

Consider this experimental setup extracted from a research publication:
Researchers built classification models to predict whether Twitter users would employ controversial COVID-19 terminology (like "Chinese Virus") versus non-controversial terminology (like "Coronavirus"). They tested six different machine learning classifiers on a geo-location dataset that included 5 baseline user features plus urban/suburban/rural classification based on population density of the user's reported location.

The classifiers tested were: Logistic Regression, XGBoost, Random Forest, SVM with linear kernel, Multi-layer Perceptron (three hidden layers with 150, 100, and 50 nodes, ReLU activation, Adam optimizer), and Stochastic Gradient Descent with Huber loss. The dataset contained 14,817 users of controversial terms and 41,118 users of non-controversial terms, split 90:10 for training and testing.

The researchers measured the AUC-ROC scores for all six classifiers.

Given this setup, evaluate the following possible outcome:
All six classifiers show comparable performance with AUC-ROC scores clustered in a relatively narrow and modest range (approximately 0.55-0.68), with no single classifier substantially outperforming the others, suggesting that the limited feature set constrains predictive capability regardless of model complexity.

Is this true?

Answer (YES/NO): NO